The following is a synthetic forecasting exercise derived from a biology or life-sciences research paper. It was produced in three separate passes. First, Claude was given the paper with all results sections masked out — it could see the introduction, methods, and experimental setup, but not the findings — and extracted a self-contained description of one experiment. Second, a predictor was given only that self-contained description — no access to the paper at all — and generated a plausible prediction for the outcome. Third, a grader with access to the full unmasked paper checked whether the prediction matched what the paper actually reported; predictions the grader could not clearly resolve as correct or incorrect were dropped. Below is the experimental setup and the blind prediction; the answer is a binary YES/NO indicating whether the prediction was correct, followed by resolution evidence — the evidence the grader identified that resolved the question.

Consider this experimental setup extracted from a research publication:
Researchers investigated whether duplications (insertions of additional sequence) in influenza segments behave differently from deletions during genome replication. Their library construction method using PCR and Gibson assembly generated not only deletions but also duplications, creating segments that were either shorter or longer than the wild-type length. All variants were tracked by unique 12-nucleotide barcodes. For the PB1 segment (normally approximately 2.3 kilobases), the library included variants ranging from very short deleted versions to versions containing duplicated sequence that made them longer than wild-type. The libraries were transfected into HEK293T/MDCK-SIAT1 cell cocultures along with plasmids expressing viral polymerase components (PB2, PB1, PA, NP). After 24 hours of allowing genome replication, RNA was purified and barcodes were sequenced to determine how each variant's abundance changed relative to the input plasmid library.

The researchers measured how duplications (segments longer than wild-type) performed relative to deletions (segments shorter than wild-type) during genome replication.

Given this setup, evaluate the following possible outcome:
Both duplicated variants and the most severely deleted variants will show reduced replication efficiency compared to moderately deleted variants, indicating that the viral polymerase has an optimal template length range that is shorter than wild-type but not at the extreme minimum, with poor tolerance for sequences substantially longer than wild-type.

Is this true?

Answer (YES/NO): NO